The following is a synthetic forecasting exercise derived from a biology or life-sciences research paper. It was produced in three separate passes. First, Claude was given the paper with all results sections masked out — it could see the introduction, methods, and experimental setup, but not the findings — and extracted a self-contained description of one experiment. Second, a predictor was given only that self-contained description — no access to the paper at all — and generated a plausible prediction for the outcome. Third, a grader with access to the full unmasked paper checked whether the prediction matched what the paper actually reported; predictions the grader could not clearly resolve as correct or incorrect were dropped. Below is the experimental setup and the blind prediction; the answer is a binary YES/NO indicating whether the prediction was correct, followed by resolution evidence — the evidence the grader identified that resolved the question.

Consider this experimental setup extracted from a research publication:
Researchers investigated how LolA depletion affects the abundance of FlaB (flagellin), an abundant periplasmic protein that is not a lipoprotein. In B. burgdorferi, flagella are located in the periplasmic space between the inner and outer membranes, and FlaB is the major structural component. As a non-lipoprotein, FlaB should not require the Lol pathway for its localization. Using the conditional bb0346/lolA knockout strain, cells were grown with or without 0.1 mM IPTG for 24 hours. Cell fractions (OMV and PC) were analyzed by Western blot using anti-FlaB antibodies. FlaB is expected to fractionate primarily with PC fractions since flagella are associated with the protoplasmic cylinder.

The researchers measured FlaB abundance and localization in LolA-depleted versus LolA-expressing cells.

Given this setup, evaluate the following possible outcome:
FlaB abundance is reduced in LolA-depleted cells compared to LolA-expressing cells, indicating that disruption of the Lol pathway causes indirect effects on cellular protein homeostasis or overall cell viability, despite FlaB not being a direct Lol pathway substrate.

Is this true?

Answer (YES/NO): NO